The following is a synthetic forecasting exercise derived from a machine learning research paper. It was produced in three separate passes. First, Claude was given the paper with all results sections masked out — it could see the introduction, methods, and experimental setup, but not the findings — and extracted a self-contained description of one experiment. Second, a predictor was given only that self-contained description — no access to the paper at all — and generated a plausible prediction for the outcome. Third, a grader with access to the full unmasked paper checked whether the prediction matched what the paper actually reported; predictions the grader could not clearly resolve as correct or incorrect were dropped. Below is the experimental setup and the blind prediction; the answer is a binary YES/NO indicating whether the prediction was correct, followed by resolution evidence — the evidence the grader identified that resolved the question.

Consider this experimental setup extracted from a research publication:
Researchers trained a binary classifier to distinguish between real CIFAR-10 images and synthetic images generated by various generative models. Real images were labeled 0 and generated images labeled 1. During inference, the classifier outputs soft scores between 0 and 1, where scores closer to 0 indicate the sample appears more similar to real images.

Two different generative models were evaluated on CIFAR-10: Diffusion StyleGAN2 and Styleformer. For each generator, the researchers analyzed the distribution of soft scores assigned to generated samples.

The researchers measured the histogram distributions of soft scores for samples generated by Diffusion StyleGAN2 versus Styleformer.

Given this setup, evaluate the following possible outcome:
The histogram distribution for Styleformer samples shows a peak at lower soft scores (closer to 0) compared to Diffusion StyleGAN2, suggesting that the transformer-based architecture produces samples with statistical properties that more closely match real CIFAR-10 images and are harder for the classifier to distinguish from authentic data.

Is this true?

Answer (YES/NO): NO